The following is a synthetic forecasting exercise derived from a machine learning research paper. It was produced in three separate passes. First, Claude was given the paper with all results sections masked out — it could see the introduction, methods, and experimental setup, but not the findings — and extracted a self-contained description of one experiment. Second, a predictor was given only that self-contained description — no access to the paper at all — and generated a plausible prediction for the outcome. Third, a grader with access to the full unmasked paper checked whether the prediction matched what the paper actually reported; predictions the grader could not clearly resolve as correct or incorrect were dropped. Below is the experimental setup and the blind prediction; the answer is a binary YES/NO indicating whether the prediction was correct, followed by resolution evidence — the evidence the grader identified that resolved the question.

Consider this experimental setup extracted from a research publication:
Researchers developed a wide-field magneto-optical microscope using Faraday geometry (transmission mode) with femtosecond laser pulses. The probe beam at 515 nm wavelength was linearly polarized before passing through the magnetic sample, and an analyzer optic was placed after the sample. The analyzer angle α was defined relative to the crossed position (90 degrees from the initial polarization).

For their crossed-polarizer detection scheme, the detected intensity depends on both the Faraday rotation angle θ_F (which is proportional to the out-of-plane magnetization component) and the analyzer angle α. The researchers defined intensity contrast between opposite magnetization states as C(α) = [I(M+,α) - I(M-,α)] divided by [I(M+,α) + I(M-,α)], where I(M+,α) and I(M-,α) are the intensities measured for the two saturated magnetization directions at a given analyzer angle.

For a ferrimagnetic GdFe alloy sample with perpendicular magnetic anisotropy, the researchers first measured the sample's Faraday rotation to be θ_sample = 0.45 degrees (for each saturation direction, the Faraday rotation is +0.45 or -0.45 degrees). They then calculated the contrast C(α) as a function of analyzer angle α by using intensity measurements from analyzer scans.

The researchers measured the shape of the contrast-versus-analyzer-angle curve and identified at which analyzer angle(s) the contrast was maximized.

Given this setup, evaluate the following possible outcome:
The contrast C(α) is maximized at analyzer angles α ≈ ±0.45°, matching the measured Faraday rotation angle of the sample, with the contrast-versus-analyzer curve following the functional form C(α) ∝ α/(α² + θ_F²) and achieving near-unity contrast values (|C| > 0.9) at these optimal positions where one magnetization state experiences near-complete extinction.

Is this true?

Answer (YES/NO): NO